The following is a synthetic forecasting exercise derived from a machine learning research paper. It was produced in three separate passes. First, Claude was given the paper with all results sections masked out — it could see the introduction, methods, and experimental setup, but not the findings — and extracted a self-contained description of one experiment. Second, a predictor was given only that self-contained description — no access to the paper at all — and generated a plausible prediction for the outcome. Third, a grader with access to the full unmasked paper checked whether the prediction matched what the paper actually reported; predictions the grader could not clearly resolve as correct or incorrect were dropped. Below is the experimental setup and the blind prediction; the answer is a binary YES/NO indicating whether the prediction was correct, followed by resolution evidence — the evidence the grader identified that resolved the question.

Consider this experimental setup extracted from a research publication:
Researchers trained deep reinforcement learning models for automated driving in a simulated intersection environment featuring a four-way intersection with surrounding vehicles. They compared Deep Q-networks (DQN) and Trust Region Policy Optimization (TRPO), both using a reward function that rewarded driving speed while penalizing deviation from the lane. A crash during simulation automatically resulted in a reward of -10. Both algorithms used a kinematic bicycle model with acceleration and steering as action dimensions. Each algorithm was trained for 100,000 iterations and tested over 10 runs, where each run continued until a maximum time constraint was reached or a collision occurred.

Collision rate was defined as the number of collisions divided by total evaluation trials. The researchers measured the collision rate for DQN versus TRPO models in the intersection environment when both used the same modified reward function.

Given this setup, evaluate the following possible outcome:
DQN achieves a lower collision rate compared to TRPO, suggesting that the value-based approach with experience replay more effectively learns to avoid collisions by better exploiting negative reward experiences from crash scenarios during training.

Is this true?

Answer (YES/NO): NO